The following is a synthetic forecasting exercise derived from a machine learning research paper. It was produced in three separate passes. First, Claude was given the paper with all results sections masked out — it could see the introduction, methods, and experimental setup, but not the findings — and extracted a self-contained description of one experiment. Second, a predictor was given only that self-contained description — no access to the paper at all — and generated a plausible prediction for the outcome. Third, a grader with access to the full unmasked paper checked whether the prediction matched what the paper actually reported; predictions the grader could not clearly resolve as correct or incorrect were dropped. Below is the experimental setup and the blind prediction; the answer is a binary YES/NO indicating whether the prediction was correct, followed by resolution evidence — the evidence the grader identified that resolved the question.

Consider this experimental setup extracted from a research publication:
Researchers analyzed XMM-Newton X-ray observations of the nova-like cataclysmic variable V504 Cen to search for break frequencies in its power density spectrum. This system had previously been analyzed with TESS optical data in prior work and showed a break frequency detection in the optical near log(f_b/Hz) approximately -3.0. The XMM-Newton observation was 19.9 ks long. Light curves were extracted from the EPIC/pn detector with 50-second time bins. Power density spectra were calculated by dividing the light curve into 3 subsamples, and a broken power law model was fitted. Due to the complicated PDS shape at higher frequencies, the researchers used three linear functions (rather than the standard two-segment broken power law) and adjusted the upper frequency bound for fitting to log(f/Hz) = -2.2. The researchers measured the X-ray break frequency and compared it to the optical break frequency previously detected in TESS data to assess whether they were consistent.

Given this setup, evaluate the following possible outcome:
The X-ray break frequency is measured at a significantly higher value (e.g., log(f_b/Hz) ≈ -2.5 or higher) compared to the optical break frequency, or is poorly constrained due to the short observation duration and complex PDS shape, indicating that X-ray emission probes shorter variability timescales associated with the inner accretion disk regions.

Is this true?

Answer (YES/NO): NO